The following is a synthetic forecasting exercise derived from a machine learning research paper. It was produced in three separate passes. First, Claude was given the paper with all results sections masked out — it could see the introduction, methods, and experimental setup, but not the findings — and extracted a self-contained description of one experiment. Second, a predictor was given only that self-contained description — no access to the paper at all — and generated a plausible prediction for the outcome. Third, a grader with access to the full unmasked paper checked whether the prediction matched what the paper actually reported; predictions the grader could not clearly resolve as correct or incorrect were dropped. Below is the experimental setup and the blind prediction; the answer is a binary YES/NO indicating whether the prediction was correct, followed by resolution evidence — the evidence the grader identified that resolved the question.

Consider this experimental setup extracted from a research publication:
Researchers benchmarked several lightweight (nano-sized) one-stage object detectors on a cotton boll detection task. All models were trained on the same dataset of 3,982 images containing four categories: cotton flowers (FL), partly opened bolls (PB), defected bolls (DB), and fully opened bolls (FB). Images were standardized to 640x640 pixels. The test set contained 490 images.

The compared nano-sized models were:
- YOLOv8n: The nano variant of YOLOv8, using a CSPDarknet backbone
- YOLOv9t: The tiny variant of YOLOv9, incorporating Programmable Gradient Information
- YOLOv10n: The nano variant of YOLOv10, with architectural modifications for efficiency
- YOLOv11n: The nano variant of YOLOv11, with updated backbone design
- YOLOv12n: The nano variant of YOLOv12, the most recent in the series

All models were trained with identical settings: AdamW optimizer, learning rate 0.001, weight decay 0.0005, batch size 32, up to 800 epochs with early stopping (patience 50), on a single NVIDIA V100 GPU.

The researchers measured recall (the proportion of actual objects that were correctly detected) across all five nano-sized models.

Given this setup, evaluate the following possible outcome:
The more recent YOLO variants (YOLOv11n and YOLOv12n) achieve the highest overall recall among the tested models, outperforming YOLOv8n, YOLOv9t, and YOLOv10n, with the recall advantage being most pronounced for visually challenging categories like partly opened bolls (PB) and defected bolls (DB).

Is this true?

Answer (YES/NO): NO